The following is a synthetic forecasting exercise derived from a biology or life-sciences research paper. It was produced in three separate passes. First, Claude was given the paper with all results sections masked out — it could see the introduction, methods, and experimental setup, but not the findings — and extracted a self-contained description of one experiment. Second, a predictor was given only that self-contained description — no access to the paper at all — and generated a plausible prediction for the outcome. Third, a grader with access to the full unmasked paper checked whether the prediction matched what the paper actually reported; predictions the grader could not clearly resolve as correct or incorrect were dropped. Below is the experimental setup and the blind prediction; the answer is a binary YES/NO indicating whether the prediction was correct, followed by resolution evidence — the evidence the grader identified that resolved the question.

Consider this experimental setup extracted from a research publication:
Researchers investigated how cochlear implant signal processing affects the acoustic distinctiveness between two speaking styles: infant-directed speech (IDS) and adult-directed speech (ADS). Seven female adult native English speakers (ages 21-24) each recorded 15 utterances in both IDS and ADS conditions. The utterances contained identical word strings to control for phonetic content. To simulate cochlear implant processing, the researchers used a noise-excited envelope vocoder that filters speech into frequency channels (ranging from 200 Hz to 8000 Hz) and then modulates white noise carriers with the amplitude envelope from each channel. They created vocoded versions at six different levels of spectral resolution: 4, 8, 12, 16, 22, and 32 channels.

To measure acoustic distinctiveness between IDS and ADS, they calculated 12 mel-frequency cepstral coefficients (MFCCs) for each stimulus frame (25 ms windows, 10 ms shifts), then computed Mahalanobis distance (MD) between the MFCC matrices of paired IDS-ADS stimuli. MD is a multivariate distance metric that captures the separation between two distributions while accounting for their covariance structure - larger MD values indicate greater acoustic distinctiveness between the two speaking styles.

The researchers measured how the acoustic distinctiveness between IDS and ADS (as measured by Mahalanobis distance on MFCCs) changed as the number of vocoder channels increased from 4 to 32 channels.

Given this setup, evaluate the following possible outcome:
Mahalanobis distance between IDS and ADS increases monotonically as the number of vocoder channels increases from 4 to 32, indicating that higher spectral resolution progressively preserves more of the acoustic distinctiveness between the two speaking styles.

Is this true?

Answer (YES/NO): YES